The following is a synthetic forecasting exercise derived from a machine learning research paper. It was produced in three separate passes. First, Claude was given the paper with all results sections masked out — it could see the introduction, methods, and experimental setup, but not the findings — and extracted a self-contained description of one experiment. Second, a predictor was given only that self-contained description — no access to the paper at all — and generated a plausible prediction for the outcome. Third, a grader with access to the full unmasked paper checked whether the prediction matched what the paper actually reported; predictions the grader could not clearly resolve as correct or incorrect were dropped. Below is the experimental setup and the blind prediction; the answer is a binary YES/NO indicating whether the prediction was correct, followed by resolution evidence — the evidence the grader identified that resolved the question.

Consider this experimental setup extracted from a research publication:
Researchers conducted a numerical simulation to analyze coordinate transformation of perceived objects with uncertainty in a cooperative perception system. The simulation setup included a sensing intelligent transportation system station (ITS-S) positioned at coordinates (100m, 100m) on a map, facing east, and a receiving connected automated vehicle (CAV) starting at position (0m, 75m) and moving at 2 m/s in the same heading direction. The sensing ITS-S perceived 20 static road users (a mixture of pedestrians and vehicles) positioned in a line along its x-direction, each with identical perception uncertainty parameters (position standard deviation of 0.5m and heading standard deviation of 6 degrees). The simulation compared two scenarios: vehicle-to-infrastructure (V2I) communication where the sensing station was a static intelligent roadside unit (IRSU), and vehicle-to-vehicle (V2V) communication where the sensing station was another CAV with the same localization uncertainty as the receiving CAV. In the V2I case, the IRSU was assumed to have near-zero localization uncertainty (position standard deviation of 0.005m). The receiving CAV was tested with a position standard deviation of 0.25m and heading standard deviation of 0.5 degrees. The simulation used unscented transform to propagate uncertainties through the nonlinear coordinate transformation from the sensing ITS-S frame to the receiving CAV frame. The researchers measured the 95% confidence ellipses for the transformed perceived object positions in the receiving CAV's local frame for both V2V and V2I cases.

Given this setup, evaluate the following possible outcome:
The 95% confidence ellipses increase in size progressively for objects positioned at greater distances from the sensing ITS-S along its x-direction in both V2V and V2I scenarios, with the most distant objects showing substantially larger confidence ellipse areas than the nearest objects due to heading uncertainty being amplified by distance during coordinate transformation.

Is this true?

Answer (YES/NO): YES